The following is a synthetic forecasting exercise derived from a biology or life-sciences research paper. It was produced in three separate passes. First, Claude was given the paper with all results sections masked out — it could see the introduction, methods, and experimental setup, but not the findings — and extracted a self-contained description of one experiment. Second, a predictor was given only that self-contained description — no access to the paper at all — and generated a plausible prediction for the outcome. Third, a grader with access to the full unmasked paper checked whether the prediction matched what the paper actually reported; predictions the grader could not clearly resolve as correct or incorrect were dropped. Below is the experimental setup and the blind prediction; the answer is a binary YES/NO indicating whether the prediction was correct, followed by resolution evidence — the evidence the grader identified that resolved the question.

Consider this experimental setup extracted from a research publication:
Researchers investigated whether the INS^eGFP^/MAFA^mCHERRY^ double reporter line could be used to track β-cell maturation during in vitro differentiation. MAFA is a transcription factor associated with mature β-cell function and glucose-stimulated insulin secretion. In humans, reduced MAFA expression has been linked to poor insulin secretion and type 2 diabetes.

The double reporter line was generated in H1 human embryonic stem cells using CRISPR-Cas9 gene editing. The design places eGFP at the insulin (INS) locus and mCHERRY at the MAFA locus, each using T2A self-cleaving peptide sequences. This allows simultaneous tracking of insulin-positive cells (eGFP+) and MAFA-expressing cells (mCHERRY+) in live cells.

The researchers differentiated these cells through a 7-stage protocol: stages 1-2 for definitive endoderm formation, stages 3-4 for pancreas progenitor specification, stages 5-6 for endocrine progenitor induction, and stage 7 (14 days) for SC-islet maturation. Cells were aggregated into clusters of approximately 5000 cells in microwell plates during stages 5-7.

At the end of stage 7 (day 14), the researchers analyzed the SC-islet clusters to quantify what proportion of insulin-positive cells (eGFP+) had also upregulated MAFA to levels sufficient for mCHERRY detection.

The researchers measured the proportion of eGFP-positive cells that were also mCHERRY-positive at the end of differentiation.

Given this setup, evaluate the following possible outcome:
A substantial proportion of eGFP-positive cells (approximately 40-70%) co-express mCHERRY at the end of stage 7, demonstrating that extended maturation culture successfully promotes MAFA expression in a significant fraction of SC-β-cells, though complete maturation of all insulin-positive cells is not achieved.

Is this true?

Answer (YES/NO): NO